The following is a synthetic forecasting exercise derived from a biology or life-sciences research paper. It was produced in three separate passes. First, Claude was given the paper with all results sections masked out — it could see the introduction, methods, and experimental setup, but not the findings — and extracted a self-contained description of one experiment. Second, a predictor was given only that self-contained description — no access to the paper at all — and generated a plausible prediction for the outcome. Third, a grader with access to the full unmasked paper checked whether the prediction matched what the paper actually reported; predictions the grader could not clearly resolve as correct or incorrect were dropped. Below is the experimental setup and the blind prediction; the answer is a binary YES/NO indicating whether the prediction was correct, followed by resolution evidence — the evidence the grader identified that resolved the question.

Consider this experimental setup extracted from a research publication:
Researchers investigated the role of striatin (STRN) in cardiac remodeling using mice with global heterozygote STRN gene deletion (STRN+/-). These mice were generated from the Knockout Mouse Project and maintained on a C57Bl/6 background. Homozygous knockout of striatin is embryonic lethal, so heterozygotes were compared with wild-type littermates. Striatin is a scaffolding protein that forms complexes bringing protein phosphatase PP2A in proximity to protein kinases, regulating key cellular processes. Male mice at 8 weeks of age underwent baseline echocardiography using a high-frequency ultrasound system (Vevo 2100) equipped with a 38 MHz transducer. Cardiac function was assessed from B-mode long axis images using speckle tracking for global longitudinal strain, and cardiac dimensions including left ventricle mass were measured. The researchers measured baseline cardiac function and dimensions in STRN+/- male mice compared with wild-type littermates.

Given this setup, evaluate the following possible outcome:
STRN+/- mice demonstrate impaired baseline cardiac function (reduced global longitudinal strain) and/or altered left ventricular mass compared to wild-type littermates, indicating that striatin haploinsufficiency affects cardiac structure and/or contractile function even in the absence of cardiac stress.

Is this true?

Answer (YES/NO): NO